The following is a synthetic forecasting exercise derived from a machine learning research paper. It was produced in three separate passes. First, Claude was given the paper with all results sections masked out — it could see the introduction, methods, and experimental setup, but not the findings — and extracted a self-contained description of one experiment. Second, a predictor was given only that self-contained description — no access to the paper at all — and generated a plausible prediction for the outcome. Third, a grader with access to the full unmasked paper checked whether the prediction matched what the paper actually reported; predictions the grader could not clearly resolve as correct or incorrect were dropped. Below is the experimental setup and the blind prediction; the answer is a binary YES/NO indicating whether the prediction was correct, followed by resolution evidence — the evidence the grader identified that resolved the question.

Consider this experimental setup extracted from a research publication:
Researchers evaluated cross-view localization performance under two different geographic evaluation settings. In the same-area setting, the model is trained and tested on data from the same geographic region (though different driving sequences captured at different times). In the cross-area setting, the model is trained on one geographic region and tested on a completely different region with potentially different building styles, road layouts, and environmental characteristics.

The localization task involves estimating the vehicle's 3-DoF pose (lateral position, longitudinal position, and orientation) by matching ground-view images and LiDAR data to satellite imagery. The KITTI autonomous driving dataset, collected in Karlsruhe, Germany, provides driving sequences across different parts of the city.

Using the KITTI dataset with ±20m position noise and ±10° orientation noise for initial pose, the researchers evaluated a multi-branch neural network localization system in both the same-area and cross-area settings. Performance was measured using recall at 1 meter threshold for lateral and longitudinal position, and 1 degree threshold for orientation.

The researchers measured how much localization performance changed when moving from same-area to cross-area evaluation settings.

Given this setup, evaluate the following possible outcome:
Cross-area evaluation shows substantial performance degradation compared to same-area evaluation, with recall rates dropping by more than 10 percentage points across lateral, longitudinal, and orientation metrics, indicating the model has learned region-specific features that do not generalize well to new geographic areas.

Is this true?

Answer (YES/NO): NO